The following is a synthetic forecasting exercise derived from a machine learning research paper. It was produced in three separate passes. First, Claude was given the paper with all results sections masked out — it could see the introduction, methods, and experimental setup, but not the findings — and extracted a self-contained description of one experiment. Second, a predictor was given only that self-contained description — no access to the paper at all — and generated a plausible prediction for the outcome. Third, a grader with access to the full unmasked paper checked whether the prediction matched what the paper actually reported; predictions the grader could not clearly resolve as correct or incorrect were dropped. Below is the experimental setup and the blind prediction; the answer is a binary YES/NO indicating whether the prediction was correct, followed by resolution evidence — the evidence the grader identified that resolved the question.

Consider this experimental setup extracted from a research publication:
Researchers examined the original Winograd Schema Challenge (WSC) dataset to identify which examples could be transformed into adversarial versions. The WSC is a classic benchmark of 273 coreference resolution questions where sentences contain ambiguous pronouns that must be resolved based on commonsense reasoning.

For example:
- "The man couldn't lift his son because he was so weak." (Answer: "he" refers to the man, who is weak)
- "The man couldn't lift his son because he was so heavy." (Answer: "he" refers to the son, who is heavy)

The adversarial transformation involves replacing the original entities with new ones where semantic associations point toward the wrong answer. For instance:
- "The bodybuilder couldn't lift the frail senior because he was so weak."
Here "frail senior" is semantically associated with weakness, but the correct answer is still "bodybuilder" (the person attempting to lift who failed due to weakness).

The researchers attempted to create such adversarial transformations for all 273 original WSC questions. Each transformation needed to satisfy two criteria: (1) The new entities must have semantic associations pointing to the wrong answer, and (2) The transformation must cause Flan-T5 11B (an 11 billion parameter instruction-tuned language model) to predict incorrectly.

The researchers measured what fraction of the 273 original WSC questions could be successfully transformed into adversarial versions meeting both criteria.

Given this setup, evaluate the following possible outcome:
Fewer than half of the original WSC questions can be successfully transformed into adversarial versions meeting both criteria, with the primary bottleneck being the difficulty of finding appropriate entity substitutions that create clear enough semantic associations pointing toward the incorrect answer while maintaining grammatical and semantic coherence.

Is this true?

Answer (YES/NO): YES